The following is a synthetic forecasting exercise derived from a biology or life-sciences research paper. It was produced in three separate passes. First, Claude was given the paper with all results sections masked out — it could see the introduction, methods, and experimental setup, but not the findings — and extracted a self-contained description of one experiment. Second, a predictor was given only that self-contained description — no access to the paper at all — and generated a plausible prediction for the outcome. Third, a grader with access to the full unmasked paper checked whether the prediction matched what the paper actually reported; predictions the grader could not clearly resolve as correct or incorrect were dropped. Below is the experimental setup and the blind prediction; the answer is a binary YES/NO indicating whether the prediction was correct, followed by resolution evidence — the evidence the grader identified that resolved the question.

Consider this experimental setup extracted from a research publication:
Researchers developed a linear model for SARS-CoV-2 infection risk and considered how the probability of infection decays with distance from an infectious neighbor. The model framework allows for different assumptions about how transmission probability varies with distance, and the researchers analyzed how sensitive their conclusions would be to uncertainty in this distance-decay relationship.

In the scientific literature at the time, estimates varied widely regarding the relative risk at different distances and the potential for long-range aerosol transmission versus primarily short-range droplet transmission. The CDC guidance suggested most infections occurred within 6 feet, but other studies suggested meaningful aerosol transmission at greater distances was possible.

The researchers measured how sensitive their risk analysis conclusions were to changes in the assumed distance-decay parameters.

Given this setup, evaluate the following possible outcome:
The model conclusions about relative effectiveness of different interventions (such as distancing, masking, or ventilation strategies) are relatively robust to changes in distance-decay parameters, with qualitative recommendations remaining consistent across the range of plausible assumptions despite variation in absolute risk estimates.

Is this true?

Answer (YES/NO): NO